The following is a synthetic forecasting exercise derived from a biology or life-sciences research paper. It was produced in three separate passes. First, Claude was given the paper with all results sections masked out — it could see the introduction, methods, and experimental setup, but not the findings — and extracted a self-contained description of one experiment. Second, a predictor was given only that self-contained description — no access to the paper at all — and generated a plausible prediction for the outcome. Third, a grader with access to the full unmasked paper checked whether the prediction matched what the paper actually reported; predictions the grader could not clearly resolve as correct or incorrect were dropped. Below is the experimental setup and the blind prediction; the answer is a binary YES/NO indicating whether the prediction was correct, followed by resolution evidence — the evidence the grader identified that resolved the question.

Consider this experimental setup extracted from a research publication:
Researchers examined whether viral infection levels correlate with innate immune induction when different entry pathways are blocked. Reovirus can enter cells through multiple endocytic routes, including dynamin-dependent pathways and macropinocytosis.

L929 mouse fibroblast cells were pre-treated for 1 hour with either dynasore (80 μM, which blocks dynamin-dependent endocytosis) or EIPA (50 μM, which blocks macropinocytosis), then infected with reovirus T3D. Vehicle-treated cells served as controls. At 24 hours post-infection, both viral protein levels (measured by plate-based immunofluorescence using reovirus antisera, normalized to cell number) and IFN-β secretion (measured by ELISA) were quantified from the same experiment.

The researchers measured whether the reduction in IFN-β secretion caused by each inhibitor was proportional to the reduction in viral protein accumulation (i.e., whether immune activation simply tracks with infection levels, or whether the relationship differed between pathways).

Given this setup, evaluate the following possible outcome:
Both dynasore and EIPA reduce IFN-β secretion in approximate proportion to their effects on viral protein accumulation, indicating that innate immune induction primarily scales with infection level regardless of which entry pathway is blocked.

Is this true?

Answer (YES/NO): NO